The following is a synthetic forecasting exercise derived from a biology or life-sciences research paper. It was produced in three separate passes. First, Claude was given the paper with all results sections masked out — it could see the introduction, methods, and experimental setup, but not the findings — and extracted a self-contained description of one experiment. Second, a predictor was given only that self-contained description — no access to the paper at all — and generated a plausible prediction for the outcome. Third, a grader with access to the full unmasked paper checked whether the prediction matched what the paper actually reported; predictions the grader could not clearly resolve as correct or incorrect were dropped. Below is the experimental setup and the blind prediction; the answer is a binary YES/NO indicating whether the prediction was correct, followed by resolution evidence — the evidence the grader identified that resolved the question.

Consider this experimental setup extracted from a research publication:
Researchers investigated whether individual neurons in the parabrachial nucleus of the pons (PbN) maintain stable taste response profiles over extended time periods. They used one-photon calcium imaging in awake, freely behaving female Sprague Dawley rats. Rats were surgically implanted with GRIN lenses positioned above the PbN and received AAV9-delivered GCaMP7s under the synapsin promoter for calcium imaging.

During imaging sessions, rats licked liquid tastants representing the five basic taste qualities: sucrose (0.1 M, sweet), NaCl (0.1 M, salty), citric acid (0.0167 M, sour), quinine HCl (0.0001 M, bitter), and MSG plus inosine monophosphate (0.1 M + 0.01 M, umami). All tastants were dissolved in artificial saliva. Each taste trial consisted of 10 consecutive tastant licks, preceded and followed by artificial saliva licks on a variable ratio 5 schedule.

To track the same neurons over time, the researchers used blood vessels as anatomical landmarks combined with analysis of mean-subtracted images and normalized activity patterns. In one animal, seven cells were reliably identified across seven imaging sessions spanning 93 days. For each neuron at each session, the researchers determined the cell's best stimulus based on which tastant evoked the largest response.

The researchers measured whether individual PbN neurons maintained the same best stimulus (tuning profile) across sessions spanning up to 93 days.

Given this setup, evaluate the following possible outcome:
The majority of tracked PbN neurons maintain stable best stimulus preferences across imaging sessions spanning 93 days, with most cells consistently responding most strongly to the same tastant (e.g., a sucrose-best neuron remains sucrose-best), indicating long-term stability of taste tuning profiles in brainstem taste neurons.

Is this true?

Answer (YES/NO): NO